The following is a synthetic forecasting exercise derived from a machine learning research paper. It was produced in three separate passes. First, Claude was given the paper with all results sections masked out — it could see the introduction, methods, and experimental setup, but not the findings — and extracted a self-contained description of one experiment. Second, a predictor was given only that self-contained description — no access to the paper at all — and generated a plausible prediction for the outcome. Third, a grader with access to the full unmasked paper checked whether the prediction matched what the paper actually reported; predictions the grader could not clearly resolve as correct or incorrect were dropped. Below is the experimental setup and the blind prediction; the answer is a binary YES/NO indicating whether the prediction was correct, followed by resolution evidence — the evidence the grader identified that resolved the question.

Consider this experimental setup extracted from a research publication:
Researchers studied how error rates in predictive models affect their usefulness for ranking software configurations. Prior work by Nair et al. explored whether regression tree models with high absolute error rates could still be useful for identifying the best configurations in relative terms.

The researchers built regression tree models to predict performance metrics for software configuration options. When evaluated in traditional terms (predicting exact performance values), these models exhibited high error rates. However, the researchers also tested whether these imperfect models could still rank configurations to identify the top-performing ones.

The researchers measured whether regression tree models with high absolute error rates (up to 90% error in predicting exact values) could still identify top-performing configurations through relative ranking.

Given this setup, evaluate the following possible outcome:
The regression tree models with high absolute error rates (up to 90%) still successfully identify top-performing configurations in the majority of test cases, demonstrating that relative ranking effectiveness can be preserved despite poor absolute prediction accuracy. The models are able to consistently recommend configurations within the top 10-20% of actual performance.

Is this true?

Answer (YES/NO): NO